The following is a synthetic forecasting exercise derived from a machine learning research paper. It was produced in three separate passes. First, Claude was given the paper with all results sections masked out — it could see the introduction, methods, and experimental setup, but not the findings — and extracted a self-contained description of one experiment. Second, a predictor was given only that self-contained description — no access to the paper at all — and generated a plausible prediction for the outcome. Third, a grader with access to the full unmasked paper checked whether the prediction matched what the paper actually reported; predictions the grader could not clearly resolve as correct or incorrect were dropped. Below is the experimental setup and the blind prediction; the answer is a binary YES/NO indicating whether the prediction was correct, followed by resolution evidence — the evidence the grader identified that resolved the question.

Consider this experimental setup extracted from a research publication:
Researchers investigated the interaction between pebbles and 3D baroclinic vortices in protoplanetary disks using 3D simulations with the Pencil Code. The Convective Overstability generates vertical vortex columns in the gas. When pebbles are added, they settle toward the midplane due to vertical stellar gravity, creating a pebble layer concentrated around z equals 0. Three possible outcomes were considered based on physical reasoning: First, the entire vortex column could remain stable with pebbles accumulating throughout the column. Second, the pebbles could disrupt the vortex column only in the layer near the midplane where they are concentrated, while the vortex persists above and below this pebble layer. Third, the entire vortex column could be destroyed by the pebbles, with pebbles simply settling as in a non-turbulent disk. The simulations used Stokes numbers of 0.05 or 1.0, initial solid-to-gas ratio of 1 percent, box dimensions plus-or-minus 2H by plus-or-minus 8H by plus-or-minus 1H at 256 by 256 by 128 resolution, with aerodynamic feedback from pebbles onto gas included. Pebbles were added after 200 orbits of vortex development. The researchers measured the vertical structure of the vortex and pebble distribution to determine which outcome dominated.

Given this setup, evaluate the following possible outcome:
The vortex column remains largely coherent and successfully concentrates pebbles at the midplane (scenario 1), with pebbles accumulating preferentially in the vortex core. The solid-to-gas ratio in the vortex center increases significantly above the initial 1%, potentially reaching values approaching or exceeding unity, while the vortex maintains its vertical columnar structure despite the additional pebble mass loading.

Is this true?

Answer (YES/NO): NO